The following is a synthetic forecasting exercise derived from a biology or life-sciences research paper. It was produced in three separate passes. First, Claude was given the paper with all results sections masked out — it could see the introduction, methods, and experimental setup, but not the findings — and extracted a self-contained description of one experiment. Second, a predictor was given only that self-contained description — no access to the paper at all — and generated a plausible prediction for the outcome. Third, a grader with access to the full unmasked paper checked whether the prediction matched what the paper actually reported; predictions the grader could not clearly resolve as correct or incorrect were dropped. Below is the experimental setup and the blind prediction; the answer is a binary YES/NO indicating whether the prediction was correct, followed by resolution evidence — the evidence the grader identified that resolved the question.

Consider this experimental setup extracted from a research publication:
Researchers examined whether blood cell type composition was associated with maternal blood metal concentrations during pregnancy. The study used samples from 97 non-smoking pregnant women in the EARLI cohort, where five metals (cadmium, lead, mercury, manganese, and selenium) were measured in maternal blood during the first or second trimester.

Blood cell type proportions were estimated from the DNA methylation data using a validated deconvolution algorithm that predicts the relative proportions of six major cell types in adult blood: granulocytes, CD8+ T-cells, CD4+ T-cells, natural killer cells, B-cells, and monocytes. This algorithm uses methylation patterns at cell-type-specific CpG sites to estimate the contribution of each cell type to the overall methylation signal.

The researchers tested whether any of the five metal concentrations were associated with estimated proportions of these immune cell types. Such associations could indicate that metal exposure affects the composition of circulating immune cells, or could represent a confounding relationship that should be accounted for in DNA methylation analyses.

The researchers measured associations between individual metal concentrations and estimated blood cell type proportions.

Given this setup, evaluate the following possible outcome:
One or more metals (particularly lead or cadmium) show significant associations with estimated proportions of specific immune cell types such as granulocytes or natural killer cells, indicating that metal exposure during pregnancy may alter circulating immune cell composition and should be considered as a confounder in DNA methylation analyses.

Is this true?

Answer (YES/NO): NO